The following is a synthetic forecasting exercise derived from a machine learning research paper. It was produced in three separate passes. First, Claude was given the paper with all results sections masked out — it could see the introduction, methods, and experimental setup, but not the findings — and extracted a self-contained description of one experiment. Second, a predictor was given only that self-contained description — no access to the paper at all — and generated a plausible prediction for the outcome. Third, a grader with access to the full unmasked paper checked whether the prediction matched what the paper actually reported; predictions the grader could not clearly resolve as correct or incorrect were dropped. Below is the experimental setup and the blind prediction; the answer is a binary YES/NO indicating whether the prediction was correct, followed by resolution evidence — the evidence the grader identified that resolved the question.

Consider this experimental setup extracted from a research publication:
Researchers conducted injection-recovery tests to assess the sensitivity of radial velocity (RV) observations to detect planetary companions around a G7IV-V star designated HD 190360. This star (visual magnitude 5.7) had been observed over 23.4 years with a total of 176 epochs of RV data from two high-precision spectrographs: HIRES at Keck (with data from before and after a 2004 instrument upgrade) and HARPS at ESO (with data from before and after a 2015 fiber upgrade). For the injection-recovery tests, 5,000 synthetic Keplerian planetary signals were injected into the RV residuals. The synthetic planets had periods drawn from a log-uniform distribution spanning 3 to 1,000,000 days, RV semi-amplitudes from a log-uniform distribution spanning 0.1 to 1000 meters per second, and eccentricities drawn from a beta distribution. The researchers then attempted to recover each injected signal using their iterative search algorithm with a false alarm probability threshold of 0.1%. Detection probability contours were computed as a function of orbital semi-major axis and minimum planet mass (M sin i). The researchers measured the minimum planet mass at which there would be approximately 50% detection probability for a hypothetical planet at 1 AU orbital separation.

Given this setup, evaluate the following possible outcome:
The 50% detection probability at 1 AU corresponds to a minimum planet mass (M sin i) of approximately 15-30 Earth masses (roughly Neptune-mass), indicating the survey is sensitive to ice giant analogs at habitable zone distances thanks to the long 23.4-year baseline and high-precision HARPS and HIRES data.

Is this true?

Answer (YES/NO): YES